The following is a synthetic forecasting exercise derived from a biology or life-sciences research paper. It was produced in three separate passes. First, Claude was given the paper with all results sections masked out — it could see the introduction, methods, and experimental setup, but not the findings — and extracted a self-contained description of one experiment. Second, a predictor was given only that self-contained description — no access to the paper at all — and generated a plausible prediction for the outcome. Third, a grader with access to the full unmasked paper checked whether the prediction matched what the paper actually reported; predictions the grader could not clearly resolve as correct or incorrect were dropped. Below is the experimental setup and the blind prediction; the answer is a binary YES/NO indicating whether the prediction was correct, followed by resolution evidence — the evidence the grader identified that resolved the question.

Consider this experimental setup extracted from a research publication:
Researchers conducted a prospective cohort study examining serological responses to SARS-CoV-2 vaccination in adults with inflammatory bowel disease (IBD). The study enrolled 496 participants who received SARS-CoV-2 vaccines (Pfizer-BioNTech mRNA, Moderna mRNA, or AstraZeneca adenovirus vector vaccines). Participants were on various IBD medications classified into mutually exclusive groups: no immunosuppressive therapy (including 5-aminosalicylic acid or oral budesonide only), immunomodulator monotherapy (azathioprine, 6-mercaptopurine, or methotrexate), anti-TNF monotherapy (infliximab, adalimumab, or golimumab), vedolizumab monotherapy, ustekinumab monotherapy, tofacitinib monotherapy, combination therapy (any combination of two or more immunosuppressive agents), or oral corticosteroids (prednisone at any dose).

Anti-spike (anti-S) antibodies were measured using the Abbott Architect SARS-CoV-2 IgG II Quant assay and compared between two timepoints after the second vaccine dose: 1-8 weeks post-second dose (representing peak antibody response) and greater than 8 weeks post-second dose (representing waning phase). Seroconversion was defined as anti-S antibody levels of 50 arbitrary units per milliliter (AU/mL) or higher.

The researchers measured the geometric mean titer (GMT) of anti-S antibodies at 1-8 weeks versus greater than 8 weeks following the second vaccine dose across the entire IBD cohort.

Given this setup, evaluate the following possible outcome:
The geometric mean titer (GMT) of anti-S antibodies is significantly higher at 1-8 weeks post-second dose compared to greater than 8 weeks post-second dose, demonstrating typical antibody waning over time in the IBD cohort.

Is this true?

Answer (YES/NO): YES